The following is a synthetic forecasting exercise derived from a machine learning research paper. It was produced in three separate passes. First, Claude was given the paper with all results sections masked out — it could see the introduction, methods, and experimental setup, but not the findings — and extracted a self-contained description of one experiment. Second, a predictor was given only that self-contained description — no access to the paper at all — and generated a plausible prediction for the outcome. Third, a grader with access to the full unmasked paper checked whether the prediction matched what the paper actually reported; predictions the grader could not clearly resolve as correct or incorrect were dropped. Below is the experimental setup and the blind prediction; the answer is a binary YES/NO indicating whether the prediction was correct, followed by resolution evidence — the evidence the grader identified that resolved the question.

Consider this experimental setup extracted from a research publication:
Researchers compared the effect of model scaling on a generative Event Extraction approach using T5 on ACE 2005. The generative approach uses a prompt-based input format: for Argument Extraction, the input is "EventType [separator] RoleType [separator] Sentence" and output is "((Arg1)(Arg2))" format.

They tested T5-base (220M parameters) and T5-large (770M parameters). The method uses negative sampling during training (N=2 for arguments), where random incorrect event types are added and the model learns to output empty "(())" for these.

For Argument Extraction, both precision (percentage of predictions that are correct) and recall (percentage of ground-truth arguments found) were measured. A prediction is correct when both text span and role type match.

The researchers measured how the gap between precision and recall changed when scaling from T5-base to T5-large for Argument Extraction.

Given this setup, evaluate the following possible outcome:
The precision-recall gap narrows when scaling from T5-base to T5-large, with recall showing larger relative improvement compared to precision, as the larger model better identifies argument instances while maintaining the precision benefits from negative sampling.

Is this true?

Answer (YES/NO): NO